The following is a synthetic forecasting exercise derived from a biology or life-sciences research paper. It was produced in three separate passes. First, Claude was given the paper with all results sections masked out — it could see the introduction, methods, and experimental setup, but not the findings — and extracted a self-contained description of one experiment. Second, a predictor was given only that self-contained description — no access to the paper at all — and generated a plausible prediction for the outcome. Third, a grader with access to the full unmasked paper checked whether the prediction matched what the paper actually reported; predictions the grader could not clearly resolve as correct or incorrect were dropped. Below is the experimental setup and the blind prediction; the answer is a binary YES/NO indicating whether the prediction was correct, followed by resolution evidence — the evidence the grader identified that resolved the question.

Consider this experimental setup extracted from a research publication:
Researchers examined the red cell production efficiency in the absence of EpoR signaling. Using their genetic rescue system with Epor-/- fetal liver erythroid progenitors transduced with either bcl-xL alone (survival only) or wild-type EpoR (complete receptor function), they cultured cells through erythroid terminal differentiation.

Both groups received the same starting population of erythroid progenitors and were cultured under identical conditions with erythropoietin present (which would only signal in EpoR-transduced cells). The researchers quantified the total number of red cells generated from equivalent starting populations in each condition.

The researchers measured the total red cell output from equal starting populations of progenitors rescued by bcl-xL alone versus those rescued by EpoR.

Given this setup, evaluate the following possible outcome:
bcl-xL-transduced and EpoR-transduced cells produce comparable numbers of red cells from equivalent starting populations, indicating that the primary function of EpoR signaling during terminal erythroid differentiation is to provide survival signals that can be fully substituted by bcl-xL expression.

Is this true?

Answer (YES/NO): NO